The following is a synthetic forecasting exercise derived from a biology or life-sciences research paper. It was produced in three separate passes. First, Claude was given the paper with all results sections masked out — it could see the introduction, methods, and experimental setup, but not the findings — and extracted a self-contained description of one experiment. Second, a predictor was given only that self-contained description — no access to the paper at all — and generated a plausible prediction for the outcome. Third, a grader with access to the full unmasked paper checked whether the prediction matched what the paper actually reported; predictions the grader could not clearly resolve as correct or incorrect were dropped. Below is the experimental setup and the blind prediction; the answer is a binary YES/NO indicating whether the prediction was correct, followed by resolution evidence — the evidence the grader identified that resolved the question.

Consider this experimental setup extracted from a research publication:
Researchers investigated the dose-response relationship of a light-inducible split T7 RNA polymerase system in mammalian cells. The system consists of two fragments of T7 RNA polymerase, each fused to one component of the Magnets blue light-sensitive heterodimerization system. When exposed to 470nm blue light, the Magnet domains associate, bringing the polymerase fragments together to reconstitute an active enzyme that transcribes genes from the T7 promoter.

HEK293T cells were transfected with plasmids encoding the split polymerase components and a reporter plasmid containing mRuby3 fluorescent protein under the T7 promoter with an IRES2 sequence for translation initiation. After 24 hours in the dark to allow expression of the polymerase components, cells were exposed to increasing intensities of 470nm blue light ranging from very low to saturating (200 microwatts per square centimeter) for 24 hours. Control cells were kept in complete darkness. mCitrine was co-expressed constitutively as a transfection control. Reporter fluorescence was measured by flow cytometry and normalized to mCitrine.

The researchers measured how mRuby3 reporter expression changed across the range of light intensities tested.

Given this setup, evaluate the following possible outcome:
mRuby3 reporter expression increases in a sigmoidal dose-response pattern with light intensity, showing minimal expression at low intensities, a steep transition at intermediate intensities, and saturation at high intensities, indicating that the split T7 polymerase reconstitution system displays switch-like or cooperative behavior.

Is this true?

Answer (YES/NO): NO